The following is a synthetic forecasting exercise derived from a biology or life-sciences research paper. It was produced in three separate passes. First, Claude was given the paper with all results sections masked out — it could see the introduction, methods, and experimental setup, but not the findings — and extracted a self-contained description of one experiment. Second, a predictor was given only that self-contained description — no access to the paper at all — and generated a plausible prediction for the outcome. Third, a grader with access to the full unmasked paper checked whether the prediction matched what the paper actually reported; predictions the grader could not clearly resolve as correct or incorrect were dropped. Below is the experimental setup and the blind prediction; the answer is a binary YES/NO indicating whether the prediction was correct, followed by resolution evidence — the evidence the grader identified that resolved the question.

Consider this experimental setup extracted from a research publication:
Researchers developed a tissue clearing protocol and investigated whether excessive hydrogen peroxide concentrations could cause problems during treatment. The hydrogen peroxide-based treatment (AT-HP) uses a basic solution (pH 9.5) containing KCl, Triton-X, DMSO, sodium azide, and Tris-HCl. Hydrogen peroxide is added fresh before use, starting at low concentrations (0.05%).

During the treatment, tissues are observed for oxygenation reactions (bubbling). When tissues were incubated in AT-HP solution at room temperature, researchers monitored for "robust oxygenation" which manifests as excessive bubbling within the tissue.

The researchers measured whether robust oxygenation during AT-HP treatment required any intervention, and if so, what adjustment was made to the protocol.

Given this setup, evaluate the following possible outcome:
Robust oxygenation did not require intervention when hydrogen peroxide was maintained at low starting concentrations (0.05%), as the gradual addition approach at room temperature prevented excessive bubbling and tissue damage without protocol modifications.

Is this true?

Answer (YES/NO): NO